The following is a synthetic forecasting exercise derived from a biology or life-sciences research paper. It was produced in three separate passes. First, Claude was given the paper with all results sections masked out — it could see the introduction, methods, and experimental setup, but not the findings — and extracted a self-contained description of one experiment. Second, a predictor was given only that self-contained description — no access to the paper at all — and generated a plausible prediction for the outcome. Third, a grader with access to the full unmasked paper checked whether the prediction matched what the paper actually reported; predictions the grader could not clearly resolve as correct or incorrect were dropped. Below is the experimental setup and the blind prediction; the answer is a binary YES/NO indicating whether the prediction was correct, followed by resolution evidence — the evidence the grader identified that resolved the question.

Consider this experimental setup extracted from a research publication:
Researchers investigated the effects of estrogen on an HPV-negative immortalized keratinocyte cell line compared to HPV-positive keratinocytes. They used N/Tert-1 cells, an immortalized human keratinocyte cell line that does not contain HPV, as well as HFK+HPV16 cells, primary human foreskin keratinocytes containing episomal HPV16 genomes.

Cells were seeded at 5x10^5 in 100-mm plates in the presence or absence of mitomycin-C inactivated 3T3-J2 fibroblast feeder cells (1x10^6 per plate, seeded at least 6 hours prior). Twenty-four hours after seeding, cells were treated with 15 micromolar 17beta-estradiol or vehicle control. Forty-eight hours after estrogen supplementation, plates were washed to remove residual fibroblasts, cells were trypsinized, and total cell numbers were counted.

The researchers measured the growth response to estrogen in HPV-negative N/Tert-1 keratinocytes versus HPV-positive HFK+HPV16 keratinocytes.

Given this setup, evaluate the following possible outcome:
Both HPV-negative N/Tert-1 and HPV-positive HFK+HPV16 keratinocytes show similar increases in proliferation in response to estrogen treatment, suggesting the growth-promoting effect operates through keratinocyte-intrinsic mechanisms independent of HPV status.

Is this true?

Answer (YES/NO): NO